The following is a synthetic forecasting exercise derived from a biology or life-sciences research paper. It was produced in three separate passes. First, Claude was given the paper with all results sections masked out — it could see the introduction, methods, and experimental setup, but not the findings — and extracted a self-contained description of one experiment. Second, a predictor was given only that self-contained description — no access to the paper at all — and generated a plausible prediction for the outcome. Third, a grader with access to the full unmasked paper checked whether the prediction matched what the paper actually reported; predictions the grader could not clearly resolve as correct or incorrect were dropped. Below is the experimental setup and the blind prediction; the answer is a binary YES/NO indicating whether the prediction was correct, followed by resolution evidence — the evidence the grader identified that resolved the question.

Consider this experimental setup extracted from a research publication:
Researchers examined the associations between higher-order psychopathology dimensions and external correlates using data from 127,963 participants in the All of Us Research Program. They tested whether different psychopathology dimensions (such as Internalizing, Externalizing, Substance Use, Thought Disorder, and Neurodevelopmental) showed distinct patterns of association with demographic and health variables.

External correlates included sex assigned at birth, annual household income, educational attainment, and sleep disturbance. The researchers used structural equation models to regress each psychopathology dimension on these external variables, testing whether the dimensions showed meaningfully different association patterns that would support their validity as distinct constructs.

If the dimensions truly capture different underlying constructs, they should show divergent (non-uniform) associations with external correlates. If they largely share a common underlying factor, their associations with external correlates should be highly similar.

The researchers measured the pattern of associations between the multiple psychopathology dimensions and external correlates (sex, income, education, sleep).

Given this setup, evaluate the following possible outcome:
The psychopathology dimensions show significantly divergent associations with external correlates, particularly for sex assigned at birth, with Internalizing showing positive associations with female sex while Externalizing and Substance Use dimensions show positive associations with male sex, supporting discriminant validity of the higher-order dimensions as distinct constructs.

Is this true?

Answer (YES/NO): YES